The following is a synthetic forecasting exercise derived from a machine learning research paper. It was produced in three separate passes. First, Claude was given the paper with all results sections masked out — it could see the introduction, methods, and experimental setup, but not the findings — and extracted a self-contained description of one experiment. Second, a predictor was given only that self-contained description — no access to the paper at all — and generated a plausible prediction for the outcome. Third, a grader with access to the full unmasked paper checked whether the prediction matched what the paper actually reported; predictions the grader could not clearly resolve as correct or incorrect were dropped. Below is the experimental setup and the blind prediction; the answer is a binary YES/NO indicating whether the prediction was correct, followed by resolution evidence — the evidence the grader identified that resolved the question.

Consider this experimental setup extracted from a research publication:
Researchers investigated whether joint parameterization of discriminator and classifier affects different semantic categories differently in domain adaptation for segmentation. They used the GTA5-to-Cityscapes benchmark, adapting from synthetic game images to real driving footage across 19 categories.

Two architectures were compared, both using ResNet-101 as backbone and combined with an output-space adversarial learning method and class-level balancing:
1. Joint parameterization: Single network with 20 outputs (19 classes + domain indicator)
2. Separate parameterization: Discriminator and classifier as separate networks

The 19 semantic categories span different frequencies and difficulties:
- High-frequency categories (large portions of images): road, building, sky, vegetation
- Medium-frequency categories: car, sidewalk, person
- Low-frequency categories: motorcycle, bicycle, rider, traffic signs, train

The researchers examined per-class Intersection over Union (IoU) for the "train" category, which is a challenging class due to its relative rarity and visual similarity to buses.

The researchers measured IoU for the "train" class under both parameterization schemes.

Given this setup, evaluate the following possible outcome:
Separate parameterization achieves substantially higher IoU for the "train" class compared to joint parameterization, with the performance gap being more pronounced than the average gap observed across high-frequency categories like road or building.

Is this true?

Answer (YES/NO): NO